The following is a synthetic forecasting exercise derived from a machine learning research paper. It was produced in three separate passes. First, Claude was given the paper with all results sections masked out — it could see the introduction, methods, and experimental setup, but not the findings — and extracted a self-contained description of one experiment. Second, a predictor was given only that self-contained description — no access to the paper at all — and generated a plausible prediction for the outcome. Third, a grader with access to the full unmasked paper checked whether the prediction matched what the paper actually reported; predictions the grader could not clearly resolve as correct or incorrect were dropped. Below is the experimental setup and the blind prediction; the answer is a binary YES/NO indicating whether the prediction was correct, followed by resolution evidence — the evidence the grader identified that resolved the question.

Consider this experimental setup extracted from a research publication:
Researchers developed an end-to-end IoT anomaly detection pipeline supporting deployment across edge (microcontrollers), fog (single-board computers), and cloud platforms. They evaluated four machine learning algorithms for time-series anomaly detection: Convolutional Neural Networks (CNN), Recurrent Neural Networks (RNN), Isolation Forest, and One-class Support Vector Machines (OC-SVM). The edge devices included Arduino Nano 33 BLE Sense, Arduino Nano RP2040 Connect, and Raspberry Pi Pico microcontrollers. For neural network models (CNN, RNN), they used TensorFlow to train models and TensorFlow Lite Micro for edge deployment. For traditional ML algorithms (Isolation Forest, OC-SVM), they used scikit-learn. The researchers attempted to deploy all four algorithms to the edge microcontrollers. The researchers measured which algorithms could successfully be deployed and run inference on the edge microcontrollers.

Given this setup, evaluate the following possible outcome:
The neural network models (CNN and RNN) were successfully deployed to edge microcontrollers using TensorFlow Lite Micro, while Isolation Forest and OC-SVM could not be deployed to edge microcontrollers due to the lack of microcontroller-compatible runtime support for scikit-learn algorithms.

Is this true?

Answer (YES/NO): NO